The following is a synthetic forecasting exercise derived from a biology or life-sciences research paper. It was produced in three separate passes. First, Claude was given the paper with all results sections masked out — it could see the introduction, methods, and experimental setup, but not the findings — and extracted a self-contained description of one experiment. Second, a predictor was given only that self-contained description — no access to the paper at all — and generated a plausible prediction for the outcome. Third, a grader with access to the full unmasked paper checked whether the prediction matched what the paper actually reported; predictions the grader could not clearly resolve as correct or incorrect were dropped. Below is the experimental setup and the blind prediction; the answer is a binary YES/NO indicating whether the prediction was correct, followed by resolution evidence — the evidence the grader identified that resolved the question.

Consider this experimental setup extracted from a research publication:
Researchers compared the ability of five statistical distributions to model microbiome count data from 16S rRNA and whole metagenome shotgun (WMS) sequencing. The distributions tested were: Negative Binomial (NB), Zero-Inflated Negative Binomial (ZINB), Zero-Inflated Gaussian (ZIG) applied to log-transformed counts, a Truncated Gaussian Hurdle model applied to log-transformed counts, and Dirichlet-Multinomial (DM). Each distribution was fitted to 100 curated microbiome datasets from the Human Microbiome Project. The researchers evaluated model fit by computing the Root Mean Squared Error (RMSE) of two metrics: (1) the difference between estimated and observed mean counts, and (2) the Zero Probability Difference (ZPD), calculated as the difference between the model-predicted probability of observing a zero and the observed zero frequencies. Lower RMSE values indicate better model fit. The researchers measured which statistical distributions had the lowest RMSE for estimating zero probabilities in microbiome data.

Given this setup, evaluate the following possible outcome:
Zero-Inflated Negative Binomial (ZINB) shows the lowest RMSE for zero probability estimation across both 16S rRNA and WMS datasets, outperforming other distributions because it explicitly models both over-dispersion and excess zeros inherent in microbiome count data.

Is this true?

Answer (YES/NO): NO